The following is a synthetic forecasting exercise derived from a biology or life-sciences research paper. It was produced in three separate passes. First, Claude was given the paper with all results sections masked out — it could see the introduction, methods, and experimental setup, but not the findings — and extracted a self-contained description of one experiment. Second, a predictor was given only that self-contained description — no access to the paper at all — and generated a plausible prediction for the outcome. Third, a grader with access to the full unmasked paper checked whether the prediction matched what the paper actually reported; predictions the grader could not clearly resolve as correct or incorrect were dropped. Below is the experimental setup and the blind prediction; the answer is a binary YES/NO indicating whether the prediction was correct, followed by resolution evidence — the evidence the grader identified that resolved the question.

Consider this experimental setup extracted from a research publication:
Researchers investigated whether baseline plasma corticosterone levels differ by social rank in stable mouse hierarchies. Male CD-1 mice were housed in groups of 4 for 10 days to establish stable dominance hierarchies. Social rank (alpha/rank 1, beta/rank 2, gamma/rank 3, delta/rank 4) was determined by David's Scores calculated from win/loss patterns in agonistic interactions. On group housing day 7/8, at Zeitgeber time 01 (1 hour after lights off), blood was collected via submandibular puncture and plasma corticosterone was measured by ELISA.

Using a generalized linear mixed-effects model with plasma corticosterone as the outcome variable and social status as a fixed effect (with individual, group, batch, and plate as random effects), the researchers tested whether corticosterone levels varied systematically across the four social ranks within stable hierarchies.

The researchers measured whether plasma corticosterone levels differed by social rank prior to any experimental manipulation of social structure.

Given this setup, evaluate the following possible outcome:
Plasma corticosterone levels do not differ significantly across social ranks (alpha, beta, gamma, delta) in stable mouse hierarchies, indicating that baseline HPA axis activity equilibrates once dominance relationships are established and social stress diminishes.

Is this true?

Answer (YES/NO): YES